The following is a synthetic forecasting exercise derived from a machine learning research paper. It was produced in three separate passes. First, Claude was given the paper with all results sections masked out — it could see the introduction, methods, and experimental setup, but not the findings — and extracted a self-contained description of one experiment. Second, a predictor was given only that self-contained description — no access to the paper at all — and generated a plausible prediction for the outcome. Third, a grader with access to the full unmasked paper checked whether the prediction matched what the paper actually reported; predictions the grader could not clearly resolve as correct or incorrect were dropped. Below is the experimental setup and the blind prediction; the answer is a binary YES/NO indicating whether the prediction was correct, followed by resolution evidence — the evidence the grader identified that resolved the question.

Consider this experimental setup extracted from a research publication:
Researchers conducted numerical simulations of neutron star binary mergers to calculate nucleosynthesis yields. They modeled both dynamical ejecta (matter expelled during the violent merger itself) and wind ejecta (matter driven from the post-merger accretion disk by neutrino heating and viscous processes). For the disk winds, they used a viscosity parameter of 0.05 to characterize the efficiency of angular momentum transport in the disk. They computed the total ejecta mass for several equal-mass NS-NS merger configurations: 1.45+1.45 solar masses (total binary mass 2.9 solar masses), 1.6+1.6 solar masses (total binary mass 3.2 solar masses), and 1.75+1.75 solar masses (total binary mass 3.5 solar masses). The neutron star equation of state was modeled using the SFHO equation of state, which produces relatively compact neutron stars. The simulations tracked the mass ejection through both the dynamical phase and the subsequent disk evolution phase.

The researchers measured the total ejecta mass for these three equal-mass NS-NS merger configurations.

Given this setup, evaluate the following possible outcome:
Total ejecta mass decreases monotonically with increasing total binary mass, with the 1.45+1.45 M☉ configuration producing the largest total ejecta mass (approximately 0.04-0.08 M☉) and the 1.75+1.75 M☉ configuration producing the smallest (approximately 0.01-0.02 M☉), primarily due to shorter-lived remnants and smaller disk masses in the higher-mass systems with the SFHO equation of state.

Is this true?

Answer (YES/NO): NO